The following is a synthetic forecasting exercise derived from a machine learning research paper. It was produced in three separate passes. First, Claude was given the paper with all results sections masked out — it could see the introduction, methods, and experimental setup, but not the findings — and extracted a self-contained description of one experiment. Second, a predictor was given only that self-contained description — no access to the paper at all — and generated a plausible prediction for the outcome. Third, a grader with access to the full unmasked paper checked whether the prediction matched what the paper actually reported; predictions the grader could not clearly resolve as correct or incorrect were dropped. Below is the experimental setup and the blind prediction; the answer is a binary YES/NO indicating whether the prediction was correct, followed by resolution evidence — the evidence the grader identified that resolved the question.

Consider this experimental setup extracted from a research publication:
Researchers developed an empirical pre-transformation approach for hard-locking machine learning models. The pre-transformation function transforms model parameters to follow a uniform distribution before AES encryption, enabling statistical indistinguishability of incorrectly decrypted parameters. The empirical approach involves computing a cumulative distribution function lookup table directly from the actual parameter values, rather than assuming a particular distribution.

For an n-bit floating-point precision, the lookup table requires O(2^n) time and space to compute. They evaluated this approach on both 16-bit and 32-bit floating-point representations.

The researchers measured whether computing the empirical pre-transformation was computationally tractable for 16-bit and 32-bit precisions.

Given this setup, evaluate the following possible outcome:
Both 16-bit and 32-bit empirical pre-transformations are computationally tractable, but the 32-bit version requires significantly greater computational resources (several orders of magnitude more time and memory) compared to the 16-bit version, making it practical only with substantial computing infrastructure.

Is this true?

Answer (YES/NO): NO